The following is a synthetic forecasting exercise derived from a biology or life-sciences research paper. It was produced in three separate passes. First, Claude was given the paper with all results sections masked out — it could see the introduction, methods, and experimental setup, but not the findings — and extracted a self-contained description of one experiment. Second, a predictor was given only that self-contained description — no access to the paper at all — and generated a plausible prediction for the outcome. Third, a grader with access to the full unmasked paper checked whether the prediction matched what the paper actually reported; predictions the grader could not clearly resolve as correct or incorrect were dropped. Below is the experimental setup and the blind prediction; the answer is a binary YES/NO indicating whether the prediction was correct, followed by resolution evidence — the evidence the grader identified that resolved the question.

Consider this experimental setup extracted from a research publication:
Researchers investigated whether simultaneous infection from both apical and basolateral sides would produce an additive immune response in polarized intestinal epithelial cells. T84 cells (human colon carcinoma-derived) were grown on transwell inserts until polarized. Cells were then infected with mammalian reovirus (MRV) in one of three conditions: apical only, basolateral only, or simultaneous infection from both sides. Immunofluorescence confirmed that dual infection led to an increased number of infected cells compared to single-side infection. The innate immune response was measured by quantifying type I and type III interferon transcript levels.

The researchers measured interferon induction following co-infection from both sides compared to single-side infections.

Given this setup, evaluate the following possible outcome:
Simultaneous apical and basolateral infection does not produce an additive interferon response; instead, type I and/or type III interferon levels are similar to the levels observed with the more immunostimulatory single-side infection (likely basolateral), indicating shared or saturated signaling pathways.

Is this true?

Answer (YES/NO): NO